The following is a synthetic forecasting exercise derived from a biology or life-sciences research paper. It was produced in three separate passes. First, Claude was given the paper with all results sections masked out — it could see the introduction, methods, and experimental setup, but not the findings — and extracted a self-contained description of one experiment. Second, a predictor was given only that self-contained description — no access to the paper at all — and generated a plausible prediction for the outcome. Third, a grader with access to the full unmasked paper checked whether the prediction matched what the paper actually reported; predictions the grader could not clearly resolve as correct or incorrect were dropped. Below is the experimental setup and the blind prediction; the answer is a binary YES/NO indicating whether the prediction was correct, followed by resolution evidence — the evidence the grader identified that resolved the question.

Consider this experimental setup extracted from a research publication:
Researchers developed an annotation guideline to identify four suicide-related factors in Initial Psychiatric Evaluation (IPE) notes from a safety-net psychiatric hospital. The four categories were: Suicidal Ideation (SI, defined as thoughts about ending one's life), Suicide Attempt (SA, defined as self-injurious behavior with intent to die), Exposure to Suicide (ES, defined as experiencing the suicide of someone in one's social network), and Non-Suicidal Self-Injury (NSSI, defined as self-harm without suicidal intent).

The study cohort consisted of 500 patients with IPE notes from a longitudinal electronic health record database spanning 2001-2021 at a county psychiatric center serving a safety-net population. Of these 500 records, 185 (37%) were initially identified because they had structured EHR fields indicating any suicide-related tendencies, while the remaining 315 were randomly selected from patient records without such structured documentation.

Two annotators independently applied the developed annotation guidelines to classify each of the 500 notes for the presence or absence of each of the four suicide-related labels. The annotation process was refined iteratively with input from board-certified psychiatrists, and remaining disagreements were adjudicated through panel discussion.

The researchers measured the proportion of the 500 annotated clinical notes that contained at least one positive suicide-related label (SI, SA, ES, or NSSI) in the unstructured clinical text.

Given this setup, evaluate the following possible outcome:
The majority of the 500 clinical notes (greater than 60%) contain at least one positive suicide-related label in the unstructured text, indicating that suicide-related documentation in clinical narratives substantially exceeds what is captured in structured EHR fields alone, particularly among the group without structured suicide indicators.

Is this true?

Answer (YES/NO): YES